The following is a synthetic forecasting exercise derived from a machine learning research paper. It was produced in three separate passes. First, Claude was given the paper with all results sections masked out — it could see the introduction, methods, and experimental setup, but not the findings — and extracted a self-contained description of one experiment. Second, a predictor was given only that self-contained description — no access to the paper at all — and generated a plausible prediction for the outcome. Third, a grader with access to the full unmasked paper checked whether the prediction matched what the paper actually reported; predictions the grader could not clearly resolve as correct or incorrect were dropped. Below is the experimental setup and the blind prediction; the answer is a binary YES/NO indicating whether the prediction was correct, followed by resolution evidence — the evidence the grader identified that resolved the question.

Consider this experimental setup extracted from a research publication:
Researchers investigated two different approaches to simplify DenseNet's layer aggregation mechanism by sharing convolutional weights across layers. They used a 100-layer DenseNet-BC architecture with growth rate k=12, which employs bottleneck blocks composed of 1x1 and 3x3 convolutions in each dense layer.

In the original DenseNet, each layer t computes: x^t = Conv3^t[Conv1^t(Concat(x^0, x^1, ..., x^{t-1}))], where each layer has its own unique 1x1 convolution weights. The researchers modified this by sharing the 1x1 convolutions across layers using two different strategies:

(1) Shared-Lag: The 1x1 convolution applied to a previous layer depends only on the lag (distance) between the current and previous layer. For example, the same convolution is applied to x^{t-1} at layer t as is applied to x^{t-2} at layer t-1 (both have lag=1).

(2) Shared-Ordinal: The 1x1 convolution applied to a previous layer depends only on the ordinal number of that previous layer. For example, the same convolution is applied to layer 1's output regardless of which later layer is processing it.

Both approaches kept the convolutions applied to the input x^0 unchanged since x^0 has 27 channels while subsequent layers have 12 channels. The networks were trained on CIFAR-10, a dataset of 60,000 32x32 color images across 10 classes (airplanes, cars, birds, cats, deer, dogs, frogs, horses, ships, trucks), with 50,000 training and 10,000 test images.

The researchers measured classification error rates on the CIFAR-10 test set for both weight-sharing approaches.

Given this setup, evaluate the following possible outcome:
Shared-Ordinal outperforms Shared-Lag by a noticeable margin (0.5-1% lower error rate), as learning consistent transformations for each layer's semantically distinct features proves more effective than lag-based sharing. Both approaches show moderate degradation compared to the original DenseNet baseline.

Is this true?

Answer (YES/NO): NO